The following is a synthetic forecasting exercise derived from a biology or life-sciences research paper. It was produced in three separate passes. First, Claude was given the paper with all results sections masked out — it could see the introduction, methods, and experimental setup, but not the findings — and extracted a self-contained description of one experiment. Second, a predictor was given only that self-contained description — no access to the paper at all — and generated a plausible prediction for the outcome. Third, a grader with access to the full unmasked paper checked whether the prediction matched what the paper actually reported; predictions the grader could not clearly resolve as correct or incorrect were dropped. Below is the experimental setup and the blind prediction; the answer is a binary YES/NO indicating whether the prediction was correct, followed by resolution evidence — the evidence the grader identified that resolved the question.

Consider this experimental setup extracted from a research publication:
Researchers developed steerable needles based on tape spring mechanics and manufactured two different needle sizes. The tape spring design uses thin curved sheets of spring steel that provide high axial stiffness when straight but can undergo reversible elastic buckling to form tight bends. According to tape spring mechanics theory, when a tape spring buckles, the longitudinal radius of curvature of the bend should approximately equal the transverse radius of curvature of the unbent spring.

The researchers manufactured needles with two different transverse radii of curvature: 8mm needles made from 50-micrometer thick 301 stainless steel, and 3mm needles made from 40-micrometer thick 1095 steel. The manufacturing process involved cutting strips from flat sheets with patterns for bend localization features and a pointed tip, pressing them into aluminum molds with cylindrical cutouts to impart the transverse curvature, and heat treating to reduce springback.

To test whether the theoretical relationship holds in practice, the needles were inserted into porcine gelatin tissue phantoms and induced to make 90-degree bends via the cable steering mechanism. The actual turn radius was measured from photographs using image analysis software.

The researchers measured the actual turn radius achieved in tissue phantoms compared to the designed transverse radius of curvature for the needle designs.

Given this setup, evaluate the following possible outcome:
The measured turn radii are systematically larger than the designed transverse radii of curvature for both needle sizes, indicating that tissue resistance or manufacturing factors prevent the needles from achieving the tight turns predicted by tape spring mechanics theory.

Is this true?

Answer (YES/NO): NO